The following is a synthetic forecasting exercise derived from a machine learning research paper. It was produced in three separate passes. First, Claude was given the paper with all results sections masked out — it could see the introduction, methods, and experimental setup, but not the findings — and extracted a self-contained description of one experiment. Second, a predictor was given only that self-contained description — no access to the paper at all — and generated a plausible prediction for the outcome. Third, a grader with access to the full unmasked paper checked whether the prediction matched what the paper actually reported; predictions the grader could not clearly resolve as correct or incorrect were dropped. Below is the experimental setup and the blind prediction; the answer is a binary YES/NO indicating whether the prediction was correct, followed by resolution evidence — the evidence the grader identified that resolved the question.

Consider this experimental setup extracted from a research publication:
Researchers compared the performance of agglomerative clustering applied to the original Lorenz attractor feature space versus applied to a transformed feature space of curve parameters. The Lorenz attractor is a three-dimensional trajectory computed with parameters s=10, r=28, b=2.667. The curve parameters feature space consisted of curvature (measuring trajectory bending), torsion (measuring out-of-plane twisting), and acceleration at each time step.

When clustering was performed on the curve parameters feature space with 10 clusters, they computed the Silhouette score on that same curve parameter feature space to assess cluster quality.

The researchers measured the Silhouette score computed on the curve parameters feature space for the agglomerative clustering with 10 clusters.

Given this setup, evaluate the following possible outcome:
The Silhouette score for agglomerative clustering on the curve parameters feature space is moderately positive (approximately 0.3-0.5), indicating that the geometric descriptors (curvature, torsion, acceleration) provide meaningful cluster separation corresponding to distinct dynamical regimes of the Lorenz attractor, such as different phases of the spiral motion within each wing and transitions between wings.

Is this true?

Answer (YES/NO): NO